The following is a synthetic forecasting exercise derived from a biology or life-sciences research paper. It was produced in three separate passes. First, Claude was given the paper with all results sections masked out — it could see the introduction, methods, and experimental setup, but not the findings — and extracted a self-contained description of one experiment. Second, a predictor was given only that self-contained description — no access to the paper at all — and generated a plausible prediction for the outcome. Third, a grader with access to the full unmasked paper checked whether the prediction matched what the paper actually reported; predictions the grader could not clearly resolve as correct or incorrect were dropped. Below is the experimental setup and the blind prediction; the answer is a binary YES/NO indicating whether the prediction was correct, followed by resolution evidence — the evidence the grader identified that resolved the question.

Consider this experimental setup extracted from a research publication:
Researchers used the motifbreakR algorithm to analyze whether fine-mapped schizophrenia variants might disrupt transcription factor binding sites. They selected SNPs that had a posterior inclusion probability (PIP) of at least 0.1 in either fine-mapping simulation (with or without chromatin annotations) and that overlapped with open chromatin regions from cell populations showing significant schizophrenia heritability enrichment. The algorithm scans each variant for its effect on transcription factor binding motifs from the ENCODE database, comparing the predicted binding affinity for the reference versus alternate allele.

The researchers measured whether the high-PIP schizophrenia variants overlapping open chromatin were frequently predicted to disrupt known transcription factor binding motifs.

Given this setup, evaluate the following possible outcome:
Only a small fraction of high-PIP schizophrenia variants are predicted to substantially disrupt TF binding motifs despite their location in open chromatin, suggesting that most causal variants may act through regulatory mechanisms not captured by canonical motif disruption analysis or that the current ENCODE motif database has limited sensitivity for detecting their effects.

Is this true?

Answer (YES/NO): NO